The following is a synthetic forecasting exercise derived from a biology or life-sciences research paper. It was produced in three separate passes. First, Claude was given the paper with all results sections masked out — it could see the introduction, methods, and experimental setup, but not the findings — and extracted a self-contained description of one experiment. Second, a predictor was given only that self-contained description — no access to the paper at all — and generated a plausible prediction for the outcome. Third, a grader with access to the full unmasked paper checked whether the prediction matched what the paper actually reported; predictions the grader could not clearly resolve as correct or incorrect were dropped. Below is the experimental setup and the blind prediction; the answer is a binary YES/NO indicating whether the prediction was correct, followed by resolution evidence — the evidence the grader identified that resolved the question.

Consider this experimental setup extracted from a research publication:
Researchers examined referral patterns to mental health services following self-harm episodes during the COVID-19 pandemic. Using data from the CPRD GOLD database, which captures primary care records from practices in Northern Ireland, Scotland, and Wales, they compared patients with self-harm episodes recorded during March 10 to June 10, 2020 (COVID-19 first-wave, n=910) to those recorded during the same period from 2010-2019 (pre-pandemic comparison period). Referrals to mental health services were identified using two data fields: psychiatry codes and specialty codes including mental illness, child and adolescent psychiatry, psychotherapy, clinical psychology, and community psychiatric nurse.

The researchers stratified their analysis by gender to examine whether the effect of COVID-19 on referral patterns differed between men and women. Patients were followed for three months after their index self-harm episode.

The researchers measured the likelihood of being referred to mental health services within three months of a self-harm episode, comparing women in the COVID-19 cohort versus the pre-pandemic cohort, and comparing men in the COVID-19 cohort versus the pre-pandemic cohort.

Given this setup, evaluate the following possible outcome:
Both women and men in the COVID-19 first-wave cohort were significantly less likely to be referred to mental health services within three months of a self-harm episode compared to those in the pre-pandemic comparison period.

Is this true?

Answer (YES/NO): NO